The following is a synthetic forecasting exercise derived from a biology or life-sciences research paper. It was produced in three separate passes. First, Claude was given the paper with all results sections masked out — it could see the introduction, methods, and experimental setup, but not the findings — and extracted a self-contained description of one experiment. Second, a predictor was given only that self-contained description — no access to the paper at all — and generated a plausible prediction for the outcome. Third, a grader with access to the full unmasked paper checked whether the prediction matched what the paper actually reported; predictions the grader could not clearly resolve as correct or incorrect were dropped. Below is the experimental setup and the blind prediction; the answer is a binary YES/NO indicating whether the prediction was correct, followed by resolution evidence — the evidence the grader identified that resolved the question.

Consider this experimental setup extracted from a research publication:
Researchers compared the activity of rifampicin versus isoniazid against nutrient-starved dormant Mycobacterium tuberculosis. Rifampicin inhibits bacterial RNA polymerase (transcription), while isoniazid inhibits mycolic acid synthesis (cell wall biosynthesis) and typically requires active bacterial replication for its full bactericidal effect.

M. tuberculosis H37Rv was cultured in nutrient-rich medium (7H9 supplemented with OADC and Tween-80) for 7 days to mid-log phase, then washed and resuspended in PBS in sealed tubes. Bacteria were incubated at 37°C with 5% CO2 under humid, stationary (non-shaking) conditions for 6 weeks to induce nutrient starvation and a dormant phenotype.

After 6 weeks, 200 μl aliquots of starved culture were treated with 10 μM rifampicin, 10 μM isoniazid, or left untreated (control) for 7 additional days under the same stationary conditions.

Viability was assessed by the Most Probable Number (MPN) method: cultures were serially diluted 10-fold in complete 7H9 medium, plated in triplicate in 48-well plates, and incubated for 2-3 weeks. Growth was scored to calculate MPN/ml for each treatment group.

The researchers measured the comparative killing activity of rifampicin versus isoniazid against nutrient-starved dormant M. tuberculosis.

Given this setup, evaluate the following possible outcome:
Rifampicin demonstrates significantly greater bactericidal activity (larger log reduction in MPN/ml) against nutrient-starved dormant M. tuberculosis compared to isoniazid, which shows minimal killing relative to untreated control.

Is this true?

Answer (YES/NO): NO